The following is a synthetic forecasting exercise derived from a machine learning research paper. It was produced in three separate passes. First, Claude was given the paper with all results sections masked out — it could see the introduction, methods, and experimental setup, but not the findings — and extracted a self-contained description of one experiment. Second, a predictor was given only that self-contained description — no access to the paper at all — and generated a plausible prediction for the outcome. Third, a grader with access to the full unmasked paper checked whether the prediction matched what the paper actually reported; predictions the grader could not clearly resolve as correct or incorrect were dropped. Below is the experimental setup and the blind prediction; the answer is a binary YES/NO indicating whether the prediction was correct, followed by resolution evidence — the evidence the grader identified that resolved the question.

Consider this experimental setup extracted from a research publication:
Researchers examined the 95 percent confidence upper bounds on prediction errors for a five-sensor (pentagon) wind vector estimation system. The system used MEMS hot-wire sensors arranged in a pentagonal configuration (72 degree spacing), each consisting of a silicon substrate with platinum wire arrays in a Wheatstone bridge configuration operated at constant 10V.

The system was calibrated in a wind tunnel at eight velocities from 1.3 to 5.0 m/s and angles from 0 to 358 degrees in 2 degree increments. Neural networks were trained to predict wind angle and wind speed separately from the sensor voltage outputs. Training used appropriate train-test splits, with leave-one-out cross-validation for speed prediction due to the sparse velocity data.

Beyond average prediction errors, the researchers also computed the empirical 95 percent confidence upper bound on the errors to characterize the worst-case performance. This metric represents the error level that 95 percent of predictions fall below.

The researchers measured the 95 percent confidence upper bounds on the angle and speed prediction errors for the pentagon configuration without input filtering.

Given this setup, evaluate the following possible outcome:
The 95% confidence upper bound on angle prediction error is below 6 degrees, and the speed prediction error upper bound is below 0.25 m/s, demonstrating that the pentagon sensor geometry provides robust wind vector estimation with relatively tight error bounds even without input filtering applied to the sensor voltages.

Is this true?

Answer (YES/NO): NO